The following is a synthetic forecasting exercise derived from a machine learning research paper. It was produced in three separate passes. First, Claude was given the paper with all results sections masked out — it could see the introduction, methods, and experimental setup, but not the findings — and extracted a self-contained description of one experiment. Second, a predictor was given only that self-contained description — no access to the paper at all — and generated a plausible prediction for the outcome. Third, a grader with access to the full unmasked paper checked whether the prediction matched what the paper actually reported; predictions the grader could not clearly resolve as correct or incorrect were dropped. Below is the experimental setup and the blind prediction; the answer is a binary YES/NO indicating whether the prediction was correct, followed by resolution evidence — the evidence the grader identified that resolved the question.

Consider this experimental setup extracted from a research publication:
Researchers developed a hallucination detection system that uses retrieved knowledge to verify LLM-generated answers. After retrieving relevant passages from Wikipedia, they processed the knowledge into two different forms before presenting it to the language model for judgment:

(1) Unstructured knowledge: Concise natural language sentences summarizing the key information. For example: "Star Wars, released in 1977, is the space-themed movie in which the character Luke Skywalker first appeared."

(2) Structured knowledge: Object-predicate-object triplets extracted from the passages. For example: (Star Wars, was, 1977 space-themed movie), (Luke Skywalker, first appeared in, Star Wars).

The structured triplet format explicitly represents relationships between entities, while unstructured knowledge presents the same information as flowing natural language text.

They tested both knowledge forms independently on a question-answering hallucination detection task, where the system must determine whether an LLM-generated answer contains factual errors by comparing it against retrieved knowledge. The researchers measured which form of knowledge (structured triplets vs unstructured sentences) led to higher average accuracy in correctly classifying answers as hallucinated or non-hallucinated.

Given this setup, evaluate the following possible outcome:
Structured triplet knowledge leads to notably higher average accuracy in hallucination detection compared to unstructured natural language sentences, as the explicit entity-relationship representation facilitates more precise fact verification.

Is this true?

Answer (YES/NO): NO